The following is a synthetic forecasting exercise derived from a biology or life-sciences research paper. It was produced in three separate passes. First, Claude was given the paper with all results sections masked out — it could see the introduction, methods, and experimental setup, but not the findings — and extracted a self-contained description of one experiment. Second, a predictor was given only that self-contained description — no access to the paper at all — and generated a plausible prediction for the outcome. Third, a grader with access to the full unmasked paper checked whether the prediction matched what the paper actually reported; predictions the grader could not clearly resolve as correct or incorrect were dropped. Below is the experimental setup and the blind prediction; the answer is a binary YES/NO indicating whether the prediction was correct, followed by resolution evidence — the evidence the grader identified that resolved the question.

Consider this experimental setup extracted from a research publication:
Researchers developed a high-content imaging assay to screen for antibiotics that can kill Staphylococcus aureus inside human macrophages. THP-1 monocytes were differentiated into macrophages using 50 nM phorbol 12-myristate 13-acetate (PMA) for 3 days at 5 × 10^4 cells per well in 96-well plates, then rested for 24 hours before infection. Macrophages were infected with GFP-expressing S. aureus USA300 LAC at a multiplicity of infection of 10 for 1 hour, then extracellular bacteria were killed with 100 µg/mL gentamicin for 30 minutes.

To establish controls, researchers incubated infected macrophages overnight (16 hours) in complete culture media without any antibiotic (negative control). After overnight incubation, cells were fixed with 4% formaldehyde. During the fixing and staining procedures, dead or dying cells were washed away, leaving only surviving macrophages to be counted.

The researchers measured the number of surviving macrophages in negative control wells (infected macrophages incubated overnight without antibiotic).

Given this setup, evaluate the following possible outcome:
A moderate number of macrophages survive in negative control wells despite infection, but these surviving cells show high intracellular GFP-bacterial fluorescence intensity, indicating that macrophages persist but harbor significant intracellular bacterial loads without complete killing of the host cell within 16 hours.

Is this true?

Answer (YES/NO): NO